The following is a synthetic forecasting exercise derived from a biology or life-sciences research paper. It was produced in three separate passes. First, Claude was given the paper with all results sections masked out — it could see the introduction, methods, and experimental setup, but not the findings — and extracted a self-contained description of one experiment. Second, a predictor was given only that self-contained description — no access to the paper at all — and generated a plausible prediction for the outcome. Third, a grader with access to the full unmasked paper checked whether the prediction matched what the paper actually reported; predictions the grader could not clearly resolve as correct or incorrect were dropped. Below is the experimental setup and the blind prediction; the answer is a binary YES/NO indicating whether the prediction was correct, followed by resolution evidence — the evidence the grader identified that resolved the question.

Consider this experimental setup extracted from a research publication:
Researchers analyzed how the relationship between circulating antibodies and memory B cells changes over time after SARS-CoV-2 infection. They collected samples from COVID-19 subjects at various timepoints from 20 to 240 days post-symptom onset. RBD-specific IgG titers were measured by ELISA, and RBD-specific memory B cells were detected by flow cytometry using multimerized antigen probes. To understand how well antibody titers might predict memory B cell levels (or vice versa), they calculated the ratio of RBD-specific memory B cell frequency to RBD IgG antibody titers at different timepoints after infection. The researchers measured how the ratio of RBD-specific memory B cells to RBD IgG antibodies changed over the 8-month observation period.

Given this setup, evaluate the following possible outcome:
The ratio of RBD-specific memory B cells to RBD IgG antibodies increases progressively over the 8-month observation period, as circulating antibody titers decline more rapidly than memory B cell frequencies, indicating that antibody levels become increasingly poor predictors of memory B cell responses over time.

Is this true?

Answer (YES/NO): YES